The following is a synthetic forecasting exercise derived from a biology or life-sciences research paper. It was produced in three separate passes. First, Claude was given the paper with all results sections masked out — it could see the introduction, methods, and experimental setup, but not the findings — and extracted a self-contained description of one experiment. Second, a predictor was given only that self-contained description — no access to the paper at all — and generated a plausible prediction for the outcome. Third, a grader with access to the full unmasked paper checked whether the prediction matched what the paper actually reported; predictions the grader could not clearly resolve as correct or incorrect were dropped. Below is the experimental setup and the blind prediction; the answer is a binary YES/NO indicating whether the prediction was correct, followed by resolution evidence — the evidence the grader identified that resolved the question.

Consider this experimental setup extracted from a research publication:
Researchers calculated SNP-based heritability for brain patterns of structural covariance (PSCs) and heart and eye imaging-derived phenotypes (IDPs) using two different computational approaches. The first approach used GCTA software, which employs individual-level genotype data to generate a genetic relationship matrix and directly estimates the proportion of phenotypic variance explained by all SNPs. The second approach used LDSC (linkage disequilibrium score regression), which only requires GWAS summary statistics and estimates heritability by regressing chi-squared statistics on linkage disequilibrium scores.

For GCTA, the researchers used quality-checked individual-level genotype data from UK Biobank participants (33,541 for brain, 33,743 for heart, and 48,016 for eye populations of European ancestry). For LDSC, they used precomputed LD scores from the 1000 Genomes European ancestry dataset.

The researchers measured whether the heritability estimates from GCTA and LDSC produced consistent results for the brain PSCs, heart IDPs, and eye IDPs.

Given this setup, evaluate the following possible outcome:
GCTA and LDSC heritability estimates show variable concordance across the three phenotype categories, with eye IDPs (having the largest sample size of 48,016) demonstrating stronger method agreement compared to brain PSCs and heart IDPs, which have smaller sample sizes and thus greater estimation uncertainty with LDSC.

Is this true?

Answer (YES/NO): NO